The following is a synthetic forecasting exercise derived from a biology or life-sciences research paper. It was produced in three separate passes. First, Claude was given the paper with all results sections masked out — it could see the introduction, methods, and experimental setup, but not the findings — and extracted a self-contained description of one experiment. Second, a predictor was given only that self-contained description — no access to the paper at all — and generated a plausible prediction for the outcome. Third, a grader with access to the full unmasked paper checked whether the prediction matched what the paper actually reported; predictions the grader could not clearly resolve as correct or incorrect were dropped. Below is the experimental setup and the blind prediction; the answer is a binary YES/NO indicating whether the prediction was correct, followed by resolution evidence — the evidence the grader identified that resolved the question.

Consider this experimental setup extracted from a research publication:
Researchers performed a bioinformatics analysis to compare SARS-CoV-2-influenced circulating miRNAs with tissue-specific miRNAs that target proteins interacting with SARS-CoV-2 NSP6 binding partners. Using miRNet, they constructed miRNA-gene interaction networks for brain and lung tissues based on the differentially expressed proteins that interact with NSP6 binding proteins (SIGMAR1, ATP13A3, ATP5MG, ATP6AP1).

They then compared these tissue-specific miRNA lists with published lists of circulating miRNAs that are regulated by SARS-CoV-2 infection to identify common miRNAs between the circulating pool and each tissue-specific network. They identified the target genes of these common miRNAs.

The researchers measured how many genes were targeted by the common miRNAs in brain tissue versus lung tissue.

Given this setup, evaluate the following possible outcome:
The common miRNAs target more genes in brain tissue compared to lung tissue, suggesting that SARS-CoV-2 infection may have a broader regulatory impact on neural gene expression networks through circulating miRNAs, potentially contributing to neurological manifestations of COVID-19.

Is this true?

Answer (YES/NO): YES